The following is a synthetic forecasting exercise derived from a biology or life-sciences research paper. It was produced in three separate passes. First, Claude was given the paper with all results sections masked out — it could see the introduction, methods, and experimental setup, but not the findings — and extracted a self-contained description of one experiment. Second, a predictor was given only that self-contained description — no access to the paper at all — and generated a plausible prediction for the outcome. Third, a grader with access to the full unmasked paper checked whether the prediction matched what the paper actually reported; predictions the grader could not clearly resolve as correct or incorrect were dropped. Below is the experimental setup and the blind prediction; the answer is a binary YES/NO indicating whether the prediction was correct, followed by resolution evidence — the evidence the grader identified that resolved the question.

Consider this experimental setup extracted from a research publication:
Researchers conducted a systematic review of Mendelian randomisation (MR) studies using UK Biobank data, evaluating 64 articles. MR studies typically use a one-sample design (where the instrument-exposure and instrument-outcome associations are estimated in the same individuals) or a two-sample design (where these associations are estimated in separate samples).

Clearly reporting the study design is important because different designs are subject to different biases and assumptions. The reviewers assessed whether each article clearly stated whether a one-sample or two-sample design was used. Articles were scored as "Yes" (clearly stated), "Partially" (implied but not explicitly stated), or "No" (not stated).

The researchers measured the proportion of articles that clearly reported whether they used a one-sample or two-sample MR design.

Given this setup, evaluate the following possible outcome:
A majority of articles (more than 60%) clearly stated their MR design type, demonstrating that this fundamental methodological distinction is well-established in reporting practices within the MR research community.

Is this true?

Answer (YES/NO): NO